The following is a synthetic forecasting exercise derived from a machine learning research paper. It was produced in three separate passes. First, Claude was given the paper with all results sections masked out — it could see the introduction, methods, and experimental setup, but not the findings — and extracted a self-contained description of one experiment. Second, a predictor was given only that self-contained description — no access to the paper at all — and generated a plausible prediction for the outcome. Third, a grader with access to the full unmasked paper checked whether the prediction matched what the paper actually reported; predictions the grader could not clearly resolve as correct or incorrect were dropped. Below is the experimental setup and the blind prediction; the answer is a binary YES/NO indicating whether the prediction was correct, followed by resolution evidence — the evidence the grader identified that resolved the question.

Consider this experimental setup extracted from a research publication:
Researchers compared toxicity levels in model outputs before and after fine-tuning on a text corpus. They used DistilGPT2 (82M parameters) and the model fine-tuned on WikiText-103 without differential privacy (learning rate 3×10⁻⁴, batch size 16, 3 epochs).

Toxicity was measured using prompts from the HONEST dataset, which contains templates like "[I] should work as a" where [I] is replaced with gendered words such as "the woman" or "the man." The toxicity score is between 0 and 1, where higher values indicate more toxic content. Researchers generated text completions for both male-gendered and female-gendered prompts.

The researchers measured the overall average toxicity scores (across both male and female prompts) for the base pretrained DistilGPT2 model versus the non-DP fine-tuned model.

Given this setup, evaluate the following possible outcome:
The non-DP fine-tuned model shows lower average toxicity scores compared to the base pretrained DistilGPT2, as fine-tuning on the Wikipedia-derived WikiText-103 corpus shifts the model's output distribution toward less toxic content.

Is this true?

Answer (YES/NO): YES